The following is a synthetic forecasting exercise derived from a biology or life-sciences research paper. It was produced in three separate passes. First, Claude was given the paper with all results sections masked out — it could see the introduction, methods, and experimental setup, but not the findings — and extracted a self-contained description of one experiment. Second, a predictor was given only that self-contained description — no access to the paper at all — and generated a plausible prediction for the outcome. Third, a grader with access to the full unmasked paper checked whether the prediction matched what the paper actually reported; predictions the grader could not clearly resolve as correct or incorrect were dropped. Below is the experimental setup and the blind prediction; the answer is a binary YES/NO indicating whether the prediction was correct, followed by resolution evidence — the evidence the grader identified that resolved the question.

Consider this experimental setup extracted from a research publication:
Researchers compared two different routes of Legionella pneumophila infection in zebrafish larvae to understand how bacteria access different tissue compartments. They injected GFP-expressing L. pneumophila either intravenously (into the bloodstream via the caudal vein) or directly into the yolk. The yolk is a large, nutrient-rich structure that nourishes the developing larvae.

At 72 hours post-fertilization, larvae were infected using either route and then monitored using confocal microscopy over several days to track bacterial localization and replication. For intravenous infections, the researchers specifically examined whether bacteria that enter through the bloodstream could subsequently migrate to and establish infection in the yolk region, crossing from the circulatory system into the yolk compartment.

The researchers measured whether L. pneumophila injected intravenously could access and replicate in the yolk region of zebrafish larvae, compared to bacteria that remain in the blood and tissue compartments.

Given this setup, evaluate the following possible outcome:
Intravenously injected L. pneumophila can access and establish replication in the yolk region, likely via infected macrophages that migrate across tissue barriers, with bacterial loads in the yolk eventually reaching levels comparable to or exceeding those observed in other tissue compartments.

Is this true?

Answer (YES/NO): NO